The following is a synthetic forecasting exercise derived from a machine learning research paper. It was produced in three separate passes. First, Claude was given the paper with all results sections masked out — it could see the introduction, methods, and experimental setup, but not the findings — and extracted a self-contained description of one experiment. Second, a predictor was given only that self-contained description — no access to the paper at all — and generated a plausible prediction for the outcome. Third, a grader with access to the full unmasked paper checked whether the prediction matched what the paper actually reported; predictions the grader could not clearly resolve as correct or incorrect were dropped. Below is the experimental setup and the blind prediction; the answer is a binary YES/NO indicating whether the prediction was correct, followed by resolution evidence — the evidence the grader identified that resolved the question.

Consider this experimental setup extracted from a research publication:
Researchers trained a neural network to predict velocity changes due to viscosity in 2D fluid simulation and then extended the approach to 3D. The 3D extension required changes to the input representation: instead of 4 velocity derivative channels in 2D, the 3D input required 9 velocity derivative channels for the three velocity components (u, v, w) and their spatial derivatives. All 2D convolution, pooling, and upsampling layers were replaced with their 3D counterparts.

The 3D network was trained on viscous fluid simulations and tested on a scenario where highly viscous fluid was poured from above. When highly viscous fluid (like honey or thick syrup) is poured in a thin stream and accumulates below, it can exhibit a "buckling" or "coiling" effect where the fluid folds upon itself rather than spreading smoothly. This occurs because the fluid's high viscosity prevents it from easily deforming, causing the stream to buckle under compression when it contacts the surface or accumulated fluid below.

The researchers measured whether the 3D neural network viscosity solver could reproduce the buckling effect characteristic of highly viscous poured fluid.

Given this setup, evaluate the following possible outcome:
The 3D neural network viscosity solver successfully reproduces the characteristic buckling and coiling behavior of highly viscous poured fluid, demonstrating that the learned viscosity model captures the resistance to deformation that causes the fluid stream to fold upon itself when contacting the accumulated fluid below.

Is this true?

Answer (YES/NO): YES